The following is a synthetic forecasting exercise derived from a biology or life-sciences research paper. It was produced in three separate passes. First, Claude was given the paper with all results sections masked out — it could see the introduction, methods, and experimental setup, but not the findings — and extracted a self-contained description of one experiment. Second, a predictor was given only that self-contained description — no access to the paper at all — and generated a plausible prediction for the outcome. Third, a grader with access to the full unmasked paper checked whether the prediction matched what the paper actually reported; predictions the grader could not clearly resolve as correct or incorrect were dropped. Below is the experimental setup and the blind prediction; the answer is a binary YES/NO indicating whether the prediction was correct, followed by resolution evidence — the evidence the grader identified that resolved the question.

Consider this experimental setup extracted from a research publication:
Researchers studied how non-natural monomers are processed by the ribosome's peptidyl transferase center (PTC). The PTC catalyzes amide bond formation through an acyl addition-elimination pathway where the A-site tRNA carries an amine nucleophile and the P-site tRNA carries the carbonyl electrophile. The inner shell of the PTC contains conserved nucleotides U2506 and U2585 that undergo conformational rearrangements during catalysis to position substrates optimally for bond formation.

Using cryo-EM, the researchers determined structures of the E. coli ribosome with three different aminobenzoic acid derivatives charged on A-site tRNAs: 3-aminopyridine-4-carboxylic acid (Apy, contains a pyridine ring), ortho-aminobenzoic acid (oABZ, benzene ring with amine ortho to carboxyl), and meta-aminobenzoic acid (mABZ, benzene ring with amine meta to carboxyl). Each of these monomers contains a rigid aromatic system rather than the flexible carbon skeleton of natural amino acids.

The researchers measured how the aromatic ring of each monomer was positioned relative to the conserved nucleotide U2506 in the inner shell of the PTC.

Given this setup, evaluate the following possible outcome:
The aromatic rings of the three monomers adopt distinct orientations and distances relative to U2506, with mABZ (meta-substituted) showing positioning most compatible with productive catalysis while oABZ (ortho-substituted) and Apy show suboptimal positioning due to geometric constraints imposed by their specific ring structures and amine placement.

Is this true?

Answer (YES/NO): NO